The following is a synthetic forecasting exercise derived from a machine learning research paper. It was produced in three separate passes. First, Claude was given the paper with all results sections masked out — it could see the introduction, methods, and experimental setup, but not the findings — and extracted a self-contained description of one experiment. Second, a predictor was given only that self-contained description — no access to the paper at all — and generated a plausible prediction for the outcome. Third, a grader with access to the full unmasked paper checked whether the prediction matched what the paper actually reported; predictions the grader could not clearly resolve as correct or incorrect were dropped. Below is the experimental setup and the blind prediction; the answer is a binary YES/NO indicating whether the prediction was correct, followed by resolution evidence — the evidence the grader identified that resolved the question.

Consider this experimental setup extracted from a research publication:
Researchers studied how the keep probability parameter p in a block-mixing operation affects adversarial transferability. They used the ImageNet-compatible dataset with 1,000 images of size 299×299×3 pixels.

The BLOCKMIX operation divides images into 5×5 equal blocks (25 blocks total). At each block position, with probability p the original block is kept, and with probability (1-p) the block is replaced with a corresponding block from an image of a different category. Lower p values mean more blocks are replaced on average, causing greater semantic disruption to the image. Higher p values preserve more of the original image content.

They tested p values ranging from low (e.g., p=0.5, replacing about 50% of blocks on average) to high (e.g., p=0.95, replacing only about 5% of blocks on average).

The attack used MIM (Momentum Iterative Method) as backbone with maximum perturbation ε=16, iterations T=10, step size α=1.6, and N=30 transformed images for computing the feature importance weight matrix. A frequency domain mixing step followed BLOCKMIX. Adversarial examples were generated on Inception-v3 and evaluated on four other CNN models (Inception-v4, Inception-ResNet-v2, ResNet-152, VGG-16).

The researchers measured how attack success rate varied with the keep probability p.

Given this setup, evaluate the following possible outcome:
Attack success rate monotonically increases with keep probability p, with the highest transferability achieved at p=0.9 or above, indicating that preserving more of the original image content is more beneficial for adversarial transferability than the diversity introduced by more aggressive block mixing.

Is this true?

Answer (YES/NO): NO